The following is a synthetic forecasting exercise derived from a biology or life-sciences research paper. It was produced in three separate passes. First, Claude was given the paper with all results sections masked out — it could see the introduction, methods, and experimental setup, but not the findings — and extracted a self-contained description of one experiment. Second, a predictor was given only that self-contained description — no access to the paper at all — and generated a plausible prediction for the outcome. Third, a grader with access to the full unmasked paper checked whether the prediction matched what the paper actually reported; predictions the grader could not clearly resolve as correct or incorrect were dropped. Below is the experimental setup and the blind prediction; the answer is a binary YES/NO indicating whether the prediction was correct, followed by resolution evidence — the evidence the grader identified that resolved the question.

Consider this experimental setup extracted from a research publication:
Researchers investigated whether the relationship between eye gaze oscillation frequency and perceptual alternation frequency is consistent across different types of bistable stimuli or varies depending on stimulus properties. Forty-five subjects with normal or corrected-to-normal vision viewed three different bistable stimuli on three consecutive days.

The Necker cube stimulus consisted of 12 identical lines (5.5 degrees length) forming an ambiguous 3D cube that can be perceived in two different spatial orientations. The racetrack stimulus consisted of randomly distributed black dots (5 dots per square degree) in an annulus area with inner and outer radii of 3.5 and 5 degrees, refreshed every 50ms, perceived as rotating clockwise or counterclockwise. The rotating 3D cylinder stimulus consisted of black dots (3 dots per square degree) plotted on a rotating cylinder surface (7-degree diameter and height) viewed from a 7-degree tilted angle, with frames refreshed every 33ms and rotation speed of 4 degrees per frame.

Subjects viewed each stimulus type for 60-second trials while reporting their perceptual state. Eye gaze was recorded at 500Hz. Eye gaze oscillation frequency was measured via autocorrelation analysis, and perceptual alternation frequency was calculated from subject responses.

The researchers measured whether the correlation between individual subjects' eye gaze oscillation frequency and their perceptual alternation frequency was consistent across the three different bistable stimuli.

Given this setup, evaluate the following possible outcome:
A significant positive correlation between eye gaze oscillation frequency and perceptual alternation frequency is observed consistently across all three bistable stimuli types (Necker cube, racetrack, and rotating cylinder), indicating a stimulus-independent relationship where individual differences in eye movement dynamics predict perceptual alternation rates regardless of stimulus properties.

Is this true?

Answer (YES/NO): YES